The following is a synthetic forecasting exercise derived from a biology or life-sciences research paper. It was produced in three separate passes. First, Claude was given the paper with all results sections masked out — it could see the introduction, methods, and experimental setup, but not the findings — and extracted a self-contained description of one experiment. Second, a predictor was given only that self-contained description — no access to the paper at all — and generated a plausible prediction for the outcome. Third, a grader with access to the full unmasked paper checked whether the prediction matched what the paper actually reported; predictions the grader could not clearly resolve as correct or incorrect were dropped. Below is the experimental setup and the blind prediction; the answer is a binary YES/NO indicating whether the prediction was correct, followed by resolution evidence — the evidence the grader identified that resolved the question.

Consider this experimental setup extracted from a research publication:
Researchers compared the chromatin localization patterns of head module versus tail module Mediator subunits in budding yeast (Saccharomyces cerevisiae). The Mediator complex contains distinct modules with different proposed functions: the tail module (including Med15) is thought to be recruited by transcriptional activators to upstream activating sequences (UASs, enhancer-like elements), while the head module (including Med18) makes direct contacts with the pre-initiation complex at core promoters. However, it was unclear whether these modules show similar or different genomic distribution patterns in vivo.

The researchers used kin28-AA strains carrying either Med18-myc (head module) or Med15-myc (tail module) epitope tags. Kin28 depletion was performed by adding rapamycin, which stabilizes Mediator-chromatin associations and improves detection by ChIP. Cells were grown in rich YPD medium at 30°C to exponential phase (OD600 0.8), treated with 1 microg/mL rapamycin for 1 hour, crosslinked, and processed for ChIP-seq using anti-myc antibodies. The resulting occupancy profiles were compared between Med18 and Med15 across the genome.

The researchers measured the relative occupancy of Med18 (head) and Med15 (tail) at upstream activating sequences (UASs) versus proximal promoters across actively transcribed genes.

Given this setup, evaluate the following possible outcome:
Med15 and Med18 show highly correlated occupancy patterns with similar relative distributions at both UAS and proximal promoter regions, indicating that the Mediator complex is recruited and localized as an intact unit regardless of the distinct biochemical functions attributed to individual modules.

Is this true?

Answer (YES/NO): NO